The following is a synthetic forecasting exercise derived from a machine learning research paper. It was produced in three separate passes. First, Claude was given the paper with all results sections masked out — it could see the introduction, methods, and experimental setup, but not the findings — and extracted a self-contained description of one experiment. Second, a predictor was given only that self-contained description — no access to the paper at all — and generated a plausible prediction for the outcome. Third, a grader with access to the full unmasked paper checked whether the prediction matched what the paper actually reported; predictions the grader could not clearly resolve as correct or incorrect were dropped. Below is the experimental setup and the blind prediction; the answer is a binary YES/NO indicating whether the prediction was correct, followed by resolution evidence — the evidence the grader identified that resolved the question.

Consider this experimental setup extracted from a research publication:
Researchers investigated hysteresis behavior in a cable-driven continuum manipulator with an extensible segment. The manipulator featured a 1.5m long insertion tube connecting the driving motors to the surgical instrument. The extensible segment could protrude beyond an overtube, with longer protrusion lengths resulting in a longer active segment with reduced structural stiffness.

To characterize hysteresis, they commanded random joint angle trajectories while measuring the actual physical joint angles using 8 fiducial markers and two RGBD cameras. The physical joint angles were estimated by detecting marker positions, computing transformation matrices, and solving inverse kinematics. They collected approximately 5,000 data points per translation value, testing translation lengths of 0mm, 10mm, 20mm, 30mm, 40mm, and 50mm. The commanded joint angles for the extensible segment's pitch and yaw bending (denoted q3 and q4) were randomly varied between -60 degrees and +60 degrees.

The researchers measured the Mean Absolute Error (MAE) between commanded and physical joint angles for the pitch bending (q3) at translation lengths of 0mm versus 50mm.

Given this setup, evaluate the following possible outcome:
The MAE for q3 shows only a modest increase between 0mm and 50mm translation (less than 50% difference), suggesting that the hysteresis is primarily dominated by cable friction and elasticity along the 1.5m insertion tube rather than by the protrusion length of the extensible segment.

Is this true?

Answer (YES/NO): NO